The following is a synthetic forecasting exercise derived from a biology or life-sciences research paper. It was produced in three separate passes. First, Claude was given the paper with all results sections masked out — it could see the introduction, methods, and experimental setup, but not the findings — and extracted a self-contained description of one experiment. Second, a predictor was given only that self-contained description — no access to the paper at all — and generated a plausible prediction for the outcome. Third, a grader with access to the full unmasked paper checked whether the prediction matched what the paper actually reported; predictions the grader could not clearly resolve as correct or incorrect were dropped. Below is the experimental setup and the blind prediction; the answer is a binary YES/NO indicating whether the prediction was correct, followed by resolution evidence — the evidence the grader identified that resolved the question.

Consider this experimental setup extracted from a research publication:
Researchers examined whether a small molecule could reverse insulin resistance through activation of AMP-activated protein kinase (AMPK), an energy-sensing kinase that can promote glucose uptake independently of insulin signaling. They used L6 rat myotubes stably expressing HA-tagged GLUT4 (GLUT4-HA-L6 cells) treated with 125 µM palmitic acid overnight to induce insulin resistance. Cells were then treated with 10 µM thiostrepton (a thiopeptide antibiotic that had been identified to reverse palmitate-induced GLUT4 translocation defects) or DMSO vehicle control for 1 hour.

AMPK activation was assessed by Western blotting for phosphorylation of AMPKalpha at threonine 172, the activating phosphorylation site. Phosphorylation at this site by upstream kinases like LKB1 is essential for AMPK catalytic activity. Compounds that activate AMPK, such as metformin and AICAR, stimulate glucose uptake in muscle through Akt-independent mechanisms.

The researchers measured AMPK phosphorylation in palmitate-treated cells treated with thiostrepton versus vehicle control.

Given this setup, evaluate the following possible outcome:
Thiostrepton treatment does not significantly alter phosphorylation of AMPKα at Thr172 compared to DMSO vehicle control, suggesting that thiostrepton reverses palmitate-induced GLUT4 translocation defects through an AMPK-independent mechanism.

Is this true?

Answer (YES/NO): YES